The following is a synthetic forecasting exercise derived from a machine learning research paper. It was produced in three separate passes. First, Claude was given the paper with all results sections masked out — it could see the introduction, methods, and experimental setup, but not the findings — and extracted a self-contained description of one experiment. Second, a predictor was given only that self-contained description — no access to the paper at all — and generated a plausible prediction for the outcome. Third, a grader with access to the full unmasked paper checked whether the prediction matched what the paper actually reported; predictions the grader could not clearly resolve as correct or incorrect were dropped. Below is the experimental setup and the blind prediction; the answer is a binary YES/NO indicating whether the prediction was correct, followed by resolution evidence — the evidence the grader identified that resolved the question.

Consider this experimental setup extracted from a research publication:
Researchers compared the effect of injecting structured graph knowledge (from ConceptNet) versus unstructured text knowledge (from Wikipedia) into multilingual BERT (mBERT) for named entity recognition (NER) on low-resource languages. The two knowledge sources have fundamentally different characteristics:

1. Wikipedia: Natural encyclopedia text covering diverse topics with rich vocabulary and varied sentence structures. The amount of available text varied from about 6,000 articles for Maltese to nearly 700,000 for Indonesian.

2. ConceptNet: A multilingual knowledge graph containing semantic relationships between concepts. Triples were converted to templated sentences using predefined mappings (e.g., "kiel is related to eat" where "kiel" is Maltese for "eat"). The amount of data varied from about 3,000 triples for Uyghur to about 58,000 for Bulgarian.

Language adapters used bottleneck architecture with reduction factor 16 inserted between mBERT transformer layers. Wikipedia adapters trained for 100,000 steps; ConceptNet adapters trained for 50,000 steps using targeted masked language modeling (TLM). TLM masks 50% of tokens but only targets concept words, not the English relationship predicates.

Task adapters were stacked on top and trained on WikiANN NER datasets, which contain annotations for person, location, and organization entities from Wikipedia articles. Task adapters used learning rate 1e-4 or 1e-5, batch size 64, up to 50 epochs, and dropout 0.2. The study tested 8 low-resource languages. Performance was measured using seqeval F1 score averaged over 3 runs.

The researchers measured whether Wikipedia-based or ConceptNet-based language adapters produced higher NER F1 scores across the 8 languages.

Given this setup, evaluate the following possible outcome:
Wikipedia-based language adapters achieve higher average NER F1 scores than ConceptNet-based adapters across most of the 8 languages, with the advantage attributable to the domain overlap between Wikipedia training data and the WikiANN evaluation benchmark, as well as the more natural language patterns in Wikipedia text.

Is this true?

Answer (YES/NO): NO